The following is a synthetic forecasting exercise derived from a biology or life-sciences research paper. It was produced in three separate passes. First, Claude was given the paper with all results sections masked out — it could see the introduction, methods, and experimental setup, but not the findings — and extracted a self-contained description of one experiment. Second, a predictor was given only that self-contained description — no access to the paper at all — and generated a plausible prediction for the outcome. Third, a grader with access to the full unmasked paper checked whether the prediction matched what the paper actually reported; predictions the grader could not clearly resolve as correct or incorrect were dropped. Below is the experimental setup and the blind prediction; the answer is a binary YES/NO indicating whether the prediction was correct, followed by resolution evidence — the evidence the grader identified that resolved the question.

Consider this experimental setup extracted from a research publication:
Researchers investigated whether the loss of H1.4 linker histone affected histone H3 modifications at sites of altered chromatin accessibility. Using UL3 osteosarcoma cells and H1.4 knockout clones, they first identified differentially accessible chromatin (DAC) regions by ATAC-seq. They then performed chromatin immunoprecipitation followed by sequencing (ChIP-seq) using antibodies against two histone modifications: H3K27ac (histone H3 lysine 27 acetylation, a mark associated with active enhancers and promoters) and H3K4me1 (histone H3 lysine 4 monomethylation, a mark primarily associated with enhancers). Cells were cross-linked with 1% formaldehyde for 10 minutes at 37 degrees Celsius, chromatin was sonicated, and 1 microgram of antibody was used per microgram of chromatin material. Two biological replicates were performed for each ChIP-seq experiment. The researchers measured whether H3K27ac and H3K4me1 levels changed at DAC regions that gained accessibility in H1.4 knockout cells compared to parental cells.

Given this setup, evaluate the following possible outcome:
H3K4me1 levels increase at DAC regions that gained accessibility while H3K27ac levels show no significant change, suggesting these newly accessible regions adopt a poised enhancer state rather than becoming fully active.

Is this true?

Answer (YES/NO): NO